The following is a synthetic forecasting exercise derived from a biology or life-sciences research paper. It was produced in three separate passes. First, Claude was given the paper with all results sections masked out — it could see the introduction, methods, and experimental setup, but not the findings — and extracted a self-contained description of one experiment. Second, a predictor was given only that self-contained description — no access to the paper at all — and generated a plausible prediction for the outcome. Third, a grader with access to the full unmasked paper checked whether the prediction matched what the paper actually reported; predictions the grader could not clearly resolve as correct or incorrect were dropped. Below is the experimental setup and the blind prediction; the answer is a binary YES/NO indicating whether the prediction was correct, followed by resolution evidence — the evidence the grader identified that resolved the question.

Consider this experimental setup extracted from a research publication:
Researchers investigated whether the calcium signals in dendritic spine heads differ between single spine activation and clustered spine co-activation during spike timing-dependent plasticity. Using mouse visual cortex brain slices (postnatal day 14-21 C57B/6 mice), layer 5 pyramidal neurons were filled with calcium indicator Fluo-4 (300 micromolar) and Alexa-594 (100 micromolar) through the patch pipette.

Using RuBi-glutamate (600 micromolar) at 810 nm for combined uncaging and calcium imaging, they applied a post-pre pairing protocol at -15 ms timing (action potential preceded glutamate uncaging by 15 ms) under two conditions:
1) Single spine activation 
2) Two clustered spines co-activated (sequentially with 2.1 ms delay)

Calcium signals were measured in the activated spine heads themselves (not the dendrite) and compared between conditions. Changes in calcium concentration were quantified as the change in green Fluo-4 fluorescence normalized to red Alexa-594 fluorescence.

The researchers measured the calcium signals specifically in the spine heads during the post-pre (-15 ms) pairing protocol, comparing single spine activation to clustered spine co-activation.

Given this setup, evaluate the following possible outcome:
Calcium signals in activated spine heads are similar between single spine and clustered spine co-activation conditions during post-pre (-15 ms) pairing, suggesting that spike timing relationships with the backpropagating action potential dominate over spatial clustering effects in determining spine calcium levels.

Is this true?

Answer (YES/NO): YES